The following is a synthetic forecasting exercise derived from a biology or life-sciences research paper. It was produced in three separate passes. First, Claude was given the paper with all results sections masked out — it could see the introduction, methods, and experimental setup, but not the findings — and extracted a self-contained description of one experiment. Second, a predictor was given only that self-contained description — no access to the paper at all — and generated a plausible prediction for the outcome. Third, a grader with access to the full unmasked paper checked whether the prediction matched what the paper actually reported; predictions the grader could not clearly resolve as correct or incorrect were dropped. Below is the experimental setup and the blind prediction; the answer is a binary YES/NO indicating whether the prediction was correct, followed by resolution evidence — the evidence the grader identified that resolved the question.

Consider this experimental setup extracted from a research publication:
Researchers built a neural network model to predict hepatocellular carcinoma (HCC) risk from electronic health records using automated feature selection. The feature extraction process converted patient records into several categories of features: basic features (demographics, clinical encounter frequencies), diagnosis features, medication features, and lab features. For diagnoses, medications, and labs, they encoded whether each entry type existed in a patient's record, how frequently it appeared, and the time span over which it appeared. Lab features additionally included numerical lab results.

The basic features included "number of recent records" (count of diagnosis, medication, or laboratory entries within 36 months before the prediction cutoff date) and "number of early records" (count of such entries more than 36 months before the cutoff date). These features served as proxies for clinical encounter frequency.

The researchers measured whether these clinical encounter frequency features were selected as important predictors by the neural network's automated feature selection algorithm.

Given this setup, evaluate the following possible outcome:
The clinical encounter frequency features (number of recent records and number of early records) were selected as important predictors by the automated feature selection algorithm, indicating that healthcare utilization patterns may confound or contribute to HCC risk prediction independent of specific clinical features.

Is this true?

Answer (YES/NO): YES